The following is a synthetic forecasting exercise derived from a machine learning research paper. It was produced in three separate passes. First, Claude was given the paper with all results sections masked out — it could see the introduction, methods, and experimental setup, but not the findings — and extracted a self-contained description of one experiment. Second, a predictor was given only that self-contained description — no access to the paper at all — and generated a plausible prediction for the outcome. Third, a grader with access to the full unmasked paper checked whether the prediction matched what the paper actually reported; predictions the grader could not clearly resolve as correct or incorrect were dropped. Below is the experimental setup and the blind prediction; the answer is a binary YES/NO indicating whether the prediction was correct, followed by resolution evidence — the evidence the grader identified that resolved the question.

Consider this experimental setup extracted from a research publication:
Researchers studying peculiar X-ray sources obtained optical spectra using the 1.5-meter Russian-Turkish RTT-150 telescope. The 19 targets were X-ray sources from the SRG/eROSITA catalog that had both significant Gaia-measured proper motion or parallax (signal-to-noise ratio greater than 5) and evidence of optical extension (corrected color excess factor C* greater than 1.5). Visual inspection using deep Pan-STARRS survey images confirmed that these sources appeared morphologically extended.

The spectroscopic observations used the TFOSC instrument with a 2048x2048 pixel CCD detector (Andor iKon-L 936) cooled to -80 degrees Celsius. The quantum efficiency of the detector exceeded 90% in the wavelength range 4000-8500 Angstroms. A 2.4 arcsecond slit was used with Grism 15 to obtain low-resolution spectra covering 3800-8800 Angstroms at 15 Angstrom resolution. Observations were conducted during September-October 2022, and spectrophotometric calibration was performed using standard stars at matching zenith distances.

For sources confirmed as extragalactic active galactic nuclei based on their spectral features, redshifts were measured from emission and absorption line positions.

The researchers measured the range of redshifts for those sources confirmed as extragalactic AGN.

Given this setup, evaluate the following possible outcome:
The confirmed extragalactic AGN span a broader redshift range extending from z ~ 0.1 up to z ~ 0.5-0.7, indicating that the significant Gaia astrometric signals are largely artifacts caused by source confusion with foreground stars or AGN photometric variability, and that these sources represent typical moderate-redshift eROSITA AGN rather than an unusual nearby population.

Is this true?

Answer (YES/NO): NO